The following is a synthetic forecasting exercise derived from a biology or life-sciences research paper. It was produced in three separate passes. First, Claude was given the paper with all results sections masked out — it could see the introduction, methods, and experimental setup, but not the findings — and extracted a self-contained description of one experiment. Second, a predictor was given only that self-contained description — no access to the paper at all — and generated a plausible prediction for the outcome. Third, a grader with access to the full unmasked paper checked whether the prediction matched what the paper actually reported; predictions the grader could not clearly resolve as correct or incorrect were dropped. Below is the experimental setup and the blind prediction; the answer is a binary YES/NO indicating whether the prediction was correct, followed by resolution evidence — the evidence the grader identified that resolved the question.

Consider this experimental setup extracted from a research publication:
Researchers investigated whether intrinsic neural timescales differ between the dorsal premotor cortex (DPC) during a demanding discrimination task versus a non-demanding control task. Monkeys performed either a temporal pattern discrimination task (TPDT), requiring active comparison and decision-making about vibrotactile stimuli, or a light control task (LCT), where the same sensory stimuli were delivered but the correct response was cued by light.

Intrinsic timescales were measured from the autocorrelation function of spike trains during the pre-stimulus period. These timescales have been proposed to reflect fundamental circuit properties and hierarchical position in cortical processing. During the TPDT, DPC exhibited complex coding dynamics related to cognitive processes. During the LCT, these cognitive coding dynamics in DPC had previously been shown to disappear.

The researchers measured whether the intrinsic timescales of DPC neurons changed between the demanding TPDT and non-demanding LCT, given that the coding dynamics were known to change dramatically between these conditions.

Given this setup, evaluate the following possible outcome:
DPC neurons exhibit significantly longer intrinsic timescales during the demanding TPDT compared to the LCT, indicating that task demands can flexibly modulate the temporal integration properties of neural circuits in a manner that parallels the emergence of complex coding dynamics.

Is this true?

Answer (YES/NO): NO